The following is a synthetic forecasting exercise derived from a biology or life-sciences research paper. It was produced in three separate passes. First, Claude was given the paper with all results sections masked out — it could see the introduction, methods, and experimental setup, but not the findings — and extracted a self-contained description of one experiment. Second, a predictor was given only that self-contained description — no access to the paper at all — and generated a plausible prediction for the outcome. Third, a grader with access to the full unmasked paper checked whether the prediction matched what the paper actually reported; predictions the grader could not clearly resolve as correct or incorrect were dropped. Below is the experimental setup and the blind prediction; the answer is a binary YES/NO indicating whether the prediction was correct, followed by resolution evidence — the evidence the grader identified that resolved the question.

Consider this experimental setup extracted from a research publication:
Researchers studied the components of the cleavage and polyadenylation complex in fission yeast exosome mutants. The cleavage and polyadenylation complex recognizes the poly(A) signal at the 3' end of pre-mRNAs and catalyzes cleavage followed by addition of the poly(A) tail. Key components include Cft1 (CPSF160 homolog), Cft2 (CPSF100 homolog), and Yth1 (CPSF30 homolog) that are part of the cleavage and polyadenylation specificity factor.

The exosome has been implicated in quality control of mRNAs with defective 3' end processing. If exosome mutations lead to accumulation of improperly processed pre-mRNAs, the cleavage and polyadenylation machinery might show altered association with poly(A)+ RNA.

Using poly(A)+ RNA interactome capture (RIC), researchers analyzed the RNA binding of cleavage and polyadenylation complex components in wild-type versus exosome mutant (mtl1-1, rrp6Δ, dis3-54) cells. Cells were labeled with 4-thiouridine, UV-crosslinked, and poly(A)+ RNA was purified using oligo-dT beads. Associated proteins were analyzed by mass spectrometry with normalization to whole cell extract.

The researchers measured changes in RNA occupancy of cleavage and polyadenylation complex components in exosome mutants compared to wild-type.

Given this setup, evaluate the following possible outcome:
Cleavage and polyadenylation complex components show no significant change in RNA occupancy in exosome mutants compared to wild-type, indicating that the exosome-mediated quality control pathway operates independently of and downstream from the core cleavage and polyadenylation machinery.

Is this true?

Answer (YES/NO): NO